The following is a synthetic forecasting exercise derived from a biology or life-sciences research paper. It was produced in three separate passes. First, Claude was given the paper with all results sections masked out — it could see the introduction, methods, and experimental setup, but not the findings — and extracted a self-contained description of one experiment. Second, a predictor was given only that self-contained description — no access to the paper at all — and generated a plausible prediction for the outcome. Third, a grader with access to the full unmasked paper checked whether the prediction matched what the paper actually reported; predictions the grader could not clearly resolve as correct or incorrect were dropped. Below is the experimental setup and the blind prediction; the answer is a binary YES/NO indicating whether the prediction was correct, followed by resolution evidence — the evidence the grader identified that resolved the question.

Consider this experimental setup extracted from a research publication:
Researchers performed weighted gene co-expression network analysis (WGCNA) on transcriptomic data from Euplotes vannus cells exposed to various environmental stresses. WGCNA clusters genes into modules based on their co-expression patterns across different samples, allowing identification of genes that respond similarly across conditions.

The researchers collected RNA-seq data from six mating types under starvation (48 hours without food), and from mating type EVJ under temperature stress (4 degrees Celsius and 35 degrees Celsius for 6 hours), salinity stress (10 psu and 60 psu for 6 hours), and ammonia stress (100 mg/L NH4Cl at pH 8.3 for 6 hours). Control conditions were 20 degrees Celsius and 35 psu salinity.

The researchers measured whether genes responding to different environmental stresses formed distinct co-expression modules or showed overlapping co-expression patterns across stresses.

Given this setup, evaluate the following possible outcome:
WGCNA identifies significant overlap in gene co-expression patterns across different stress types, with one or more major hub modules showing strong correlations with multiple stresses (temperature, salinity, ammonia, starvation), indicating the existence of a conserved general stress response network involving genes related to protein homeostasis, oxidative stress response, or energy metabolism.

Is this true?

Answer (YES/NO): NO